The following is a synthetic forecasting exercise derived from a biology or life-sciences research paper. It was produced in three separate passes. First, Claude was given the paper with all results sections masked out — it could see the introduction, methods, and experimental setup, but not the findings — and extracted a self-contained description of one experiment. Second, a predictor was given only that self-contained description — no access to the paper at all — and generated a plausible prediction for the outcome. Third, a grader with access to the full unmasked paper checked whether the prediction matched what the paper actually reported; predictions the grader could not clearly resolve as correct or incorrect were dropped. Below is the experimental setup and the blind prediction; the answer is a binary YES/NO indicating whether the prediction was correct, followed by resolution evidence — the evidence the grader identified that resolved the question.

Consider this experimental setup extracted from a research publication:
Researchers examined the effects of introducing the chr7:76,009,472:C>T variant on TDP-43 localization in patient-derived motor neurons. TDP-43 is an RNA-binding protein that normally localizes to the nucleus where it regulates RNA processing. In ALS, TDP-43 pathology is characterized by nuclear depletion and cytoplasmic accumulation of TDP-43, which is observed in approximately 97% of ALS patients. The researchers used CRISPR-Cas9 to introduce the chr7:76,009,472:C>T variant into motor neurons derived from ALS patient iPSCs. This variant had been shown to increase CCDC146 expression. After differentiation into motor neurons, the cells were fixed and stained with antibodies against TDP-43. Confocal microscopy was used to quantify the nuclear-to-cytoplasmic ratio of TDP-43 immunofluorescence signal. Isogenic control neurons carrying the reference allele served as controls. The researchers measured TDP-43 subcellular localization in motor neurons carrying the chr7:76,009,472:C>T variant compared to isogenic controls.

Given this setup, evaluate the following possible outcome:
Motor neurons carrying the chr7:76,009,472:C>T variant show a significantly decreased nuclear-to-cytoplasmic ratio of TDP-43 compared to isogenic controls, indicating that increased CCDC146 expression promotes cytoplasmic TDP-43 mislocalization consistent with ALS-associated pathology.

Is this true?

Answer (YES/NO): YES